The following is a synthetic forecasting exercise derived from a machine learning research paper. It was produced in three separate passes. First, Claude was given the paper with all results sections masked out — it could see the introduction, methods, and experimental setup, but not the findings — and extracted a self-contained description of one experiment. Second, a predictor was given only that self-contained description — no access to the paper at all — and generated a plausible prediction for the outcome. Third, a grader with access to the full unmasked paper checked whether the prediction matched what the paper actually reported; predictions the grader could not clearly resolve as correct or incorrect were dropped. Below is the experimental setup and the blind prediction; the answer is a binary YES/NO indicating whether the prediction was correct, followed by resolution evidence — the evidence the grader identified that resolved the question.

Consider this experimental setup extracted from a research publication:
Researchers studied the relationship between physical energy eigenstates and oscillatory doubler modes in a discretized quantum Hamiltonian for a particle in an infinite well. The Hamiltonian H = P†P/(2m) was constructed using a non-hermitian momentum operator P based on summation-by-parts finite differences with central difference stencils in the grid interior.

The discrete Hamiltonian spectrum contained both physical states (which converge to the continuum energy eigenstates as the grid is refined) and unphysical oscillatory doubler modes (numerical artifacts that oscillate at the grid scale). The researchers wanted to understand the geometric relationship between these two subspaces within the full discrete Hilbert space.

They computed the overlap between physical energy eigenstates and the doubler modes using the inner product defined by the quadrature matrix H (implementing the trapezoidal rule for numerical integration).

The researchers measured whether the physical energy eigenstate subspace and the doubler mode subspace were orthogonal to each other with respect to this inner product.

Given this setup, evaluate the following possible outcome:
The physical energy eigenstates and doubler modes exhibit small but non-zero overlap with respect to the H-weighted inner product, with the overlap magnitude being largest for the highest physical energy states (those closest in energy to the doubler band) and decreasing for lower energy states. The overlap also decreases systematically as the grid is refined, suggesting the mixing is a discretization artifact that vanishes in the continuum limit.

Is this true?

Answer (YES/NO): NO